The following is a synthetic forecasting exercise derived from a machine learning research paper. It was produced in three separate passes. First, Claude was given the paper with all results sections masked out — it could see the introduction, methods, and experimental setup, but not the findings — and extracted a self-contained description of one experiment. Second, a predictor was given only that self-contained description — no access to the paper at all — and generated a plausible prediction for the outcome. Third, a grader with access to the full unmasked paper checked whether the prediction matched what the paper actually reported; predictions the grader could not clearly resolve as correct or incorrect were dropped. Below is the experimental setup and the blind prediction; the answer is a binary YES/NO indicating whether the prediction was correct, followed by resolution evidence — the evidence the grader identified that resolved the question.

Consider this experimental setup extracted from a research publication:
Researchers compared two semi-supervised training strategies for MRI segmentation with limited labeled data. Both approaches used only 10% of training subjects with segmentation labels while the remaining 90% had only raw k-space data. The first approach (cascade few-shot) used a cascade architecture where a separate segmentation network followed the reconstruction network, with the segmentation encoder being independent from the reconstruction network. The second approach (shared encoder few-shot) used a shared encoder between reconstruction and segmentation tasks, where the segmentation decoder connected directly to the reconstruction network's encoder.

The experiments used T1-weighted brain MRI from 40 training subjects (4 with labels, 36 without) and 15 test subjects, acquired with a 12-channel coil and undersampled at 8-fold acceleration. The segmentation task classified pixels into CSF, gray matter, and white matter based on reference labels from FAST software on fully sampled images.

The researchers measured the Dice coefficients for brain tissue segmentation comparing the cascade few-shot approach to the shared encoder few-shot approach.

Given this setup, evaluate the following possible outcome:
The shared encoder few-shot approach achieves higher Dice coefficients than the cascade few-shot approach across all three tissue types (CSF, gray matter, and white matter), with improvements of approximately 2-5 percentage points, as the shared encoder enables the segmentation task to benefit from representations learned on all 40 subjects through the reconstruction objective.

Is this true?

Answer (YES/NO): NO